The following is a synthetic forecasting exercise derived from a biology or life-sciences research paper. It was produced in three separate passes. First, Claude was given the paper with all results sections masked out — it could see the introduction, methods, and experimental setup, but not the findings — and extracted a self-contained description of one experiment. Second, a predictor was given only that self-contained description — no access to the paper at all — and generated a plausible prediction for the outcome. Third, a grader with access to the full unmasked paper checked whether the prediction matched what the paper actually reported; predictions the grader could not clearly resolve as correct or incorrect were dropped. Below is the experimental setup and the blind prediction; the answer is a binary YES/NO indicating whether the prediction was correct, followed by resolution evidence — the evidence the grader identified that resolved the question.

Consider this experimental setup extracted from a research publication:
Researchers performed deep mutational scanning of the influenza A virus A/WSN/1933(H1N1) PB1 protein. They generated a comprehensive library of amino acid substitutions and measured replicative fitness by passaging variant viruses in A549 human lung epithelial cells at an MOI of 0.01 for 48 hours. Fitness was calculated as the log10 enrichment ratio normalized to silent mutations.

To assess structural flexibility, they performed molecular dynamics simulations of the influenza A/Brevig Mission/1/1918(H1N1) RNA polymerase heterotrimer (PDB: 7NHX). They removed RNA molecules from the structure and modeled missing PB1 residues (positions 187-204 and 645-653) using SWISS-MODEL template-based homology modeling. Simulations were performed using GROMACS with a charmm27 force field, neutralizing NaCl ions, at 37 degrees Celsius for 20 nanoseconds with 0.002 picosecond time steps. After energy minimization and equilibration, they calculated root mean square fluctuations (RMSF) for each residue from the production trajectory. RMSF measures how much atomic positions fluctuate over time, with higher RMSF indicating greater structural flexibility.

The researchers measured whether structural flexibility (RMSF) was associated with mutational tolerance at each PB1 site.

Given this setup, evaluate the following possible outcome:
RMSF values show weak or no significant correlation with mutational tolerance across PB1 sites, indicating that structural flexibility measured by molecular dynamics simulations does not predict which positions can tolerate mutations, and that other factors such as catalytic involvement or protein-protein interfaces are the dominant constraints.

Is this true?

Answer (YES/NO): NO